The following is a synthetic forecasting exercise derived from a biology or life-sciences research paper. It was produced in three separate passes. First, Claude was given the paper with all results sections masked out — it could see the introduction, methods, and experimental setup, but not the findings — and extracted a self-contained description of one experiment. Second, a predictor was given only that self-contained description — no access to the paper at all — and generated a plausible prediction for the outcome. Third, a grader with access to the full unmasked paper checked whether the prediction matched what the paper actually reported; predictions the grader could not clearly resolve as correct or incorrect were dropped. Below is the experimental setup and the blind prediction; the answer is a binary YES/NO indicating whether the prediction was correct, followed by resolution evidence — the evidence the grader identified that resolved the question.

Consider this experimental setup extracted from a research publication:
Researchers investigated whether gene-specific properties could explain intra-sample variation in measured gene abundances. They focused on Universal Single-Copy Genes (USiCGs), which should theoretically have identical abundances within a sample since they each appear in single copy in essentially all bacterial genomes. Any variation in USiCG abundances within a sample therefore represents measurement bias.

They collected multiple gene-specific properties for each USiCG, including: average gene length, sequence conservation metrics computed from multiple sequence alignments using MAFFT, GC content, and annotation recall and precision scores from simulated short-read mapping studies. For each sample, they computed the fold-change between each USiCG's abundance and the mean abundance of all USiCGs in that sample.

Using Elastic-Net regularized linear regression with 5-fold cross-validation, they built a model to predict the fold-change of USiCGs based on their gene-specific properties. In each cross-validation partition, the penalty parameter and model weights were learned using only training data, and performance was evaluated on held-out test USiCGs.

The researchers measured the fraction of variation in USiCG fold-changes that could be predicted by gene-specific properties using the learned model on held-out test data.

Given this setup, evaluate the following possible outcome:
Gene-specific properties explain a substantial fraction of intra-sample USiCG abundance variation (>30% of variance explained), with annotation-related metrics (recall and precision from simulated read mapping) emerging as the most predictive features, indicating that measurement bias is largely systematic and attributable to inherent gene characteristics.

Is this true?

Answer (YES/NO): NO